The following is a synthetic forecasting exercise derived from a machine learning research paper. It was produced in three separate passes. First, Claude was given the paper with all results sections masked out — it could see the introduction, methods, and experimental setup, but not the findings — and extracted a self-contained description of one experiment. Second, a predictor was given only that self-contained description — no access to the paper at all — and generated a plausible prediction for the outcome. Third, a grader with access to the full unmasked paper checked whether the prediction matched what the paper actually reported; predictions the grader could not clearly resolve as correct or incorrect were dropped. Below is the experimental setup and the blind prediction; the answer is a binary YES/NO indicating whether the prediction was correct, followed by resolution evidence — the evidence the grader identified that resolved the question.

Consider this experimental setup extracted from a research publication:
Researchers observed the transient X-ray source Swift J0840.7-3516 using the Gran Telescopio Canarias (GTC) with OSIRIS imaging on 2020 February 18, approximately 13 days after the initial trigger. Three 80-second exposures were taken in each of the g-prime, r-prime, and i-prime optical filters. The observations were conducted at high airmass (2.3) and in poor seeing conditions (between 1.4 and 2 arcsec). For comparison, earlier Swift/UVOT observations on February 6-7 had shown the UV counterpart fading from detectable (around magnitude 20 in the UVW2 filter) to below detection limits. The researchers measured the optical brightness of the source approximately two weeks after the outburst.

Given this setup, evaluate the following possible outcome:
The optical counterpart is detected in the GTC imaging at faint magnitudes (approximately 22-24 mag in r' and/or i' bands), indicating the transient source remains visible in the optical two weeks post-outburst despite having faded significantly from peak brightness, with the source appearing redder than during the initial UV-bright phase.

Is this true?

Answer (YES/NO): NO